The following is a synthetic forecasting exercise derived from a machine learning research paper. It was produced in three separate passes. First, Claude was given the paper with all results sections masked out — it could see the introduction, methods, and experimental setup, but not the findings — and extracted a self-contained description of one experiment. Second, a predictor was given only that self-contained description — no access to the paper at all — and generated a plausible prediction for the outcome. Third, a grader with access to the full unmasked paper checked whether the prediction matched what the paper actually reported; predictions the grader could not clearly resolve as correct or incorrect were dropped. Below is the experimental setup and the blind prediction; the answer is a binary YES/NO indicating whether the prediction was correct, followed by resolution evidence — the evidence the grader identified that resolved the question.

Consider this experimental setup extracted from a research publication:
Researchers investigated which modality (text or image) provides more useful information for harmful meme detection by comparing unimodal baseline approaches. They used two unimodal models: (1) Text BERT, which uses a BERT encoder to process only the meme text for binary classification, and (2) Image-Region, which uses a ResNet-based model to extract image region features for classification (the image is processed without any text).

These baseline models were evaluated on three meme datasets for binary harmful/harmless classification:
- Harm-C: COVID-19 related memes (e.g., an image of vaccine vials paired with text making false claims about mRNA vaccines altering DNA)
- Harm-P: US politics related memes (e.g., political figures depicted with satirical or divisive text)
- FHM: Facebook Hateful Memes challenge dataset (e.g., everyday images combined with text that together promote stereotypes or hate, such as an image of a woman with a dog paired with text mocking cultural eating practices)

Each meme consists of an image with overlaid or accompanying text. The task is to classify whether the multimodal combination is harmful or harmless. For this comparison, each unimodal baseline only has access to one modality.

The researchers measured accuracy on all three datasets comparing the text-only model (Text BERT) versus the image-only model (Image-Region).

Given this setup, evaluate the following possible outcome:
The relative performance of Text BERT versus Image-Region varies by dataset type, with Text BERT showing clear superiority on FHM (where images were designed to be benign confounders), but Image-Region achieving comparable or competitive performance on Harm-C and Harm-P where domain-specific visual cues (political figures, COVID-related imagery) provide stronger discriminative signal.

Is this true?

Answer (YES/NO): NO